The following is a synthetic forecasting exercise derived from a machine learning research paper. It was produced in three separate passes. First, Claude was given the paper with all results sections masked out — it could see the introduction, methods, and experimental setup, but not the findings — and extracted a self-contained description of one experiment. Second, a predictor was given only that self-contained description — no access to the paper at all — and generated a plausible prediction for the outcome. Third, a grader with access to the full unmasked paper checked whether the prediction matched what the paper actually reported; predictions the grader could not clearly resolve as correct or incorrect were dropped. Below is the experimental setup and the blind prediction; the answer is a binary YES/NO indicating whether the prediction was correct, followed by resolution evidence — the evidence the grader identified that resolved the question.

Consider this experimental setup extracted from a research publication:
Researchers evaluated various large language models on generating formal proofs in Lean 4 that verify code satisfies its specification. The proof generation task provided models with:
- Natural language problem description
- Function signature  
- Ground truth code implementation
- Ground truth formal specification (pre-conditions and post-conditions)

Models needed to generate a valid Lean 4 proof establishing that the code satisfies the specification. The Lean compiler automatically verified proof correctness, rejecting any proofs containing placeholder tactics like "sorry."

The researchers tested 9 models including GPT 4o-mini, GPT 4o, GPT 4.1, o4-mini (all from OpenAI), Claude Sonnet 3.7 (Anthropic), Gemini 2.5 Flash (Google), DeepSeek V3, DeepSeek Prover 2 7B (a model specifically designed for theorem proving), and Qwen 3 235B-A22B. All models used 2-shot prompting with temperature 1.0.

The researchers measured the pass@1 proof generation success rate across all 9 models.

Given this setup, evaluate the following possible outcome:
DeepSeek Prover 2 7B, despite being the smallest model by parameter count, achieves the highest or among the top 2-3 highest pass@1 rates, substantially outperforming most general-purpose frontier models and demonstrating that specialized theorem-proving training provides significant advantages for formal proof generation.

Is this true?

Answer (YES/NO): NO